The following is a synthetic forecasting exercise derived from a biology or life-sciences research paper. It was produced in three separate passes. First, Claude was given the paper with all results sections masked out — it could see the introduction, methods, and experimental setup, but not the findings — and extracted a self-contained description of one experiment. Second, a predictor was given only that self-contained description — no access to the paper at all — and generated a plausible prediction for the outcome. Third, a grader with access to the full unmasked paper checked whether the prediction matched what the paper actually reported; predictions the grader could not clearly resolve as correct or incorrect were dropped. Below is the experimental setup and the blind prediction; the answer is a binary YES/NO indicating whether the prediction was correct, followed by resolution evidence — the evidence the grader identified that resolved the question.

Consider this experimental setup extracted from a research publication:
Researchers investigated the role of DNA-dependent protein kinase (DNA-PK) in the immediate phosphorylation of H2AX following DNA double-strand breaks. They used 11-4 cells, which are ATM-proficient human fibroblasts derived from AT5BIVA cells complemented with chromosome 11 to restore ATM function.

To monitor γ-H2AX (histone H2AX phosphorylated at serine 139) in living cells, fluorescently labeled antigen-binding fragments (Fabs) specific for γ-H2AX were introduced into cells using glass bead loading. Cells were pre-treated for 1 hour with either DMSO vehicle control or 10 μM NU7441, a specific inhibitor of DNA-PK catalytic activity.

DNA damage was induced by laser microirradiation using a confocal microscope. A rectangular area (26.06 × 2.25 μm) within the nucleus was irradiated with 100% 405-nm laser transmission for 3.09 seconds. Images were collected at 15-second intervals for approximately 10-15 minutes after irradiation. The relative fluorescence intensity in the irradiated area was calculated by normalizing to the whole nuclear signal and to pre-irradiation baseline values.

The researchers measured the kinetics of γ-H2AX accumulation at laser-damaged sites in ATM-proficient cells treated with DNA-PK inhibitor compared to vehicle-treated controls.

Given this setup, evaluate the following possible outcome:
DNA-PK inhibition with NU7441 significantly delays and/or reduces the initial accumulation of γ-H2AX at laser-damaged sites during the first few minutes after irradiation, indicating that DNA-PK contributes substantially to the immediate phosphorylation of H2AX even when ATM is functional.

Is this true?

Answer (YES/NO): NO